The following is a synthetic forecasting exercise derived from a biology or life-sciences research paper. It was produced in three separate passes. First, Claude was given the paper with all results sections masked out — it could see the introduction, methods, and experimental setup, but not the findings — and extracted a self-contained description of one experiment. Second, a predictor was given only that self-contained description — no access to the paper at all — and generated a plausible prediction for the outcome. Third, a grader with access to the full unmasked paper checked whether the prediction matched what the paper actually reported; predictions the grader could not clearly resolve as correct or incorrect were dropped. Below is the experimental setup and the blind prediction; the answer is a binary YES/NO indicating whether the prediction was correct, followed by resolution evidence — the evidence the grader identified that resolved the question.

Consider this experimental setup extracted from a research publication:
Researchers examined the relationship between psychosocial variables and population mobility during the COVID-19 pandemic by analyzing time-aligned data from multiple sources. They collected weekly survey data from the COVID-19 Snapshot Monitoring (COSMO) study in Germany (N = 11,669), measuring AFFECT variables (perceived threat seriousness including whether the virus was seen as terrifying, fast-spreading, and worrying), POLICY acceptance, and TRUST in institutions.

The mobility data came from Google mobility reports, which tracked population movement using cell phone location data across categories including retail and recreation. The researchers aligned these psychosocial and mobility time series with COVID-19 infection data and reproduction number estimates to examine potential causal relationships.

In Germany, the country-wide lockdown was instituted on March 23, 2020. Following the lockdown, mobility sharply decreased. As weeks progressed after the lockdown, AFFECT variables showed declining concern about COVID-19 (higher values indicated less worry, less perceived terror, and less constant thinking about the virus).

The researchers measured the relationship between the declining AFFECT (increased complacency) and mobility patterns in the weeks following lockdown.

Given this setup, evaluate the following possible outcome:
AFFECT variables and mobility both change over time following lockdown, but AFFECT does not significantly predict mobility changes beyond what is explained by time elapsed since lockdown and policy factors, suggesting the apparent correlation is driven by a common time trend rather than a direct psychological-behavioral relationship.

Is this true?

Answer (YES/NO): NO